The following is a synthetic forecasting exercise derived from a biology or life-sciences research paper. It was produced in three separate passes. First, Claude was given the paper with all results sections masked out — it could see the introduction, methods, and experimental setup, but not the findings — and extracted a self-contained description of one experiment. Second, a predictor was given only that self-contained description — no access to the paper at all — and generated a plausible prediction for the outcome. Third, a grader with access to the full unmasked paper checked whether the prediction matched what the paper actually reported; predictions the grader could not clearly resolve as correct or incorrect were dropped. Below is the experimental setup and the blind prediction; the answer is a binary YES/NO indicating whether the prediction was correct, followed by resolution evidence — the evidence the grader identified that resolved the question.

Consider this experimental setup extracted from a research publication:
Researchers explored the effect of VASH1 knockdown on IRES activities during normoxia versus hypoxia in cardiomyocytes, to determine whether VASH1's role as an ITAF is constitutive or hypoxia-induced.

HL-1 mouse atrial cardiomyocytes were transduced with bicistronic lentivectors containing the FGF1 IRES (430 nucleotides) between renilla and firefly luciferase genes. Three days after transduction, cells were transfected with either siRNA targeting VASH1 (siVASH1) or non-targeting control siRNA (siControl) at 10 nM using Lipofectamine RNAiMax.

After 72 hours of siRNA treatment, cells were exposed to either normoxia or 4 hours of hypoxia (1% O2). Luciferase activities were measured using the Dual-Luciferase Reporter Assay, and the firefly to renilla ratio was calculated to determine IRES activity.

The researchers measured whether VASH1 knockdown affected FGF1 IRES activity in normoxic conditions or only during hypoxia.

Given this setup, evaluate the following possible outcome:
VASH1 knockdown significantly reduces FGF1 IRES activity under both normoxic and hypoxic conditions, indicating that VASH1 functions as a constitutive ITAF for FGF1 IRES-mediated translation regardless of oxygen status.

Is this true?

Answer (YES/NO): NO